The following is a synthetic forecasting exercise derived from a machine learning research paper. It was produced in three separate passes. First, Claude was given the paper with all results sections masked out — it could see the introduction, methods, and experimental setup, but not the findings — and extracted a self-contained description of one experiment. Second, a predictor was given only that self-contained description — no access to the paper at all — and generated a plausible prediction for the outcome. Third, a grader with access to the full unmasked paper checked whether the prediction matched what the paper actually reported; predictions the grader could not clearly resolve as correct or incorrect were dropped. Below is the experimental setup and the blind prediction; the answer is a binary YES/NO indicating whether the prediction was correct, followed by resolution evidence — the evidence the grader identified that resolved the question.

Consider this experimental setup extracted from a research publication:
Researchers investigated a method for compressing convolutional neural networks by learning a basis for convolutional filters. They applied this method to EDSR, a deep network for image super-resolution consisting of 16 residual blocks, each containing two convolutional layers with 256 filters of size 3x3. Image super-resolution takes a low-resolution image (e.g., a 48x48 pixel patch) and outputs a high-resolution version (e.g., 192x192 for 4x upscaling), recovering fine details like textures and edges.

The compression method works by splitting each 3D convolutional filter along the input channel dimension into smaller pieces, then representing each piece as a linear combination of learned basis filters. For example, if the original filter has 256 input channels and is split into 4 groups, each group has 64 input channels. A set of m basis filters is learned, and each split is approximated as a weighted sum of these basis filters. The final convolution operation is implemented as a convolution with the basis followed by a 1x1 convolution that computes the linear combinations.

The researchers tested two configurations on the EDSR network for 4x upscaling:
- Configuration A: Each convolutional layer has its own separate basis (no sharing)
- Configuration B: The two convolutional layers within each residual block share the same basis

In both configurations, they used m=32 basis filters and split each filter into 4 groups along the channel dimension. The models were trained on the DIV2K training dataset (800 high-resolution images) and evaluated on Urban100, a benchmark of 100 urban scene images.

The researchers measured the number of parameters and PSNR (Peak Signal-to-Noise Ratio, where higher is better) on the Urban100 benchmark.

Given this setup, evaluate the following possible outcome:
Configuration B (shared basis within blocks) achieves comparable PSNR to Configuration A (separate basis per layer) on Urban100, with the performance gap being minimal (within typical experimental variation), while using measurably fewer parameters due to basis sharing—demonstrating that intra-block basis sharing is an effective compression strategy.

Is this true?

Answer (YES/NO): YES